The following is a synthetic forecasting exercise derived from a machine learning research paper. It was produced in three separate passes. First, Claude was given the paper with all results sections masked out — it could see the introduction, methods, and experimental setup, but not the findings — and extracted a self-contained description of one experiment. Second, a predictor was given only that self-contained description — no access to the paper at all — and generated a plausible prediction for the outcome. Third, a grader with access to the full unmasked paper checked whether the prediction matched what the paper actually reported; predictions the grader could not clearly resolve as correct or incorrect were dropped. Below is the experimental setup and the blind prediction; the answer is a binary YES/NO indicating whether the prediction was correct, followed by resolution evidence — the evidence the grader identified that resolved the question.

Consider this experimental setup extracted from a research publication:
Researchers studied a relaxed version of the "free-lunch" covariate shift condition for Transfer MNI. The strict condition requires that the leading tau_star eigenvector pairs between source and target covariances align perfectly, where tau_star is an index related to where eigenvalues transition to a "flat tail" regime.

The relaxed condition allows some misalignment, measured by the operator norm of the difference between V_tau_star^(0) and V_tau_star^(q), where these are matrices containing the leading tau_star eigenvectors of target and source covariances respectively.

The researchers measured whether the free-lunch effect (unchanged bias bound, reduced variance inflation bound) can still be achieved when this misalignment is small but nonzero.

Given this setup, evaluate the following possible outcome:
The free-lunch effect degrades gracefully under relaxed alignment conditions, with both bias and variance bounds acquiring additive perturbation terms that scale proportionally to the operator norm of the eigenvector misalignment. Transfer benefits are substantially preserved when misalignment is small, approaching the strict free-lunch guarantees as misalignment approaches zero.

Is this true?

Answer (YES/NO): NO